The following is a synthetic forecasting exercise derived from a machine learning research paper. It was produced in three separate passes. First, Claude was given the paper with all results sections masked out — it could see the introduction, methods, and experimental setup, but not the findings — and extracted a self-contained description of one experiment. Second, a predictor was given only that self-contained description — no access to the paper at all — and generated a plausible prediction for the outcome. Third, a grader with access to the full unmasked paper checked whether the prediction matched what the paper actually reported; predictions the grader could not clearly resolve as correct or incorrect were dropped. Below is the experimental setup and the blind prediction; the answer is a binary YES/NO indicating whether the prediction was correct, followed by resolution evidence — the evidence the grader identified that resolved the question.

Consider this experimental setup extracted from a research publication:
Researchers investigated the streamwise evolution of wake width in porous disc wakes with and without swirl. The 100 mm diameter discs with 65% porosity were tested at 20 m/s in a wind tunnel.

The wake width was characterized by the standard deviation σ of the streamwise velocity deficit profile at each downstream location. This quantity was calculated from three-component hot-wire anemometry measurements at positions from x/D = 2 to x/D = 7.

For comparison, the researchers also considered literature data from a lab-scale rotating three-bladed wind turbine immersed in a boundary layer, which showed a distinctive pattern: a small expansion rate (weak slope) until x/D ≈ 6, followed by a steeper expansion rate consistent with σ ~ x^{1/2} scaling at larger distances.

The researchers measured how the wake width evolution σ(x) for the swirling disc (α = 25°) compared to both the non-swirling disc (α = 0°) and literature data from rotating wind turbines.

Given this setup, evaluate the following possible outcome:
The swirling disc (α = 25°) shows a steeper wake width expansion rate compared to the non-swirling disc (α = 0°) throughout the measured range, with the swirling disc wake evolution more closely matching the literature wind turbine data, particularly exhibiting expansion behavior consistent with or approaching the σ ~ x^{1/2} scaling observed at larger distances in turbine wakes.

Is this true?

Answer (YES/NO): YES